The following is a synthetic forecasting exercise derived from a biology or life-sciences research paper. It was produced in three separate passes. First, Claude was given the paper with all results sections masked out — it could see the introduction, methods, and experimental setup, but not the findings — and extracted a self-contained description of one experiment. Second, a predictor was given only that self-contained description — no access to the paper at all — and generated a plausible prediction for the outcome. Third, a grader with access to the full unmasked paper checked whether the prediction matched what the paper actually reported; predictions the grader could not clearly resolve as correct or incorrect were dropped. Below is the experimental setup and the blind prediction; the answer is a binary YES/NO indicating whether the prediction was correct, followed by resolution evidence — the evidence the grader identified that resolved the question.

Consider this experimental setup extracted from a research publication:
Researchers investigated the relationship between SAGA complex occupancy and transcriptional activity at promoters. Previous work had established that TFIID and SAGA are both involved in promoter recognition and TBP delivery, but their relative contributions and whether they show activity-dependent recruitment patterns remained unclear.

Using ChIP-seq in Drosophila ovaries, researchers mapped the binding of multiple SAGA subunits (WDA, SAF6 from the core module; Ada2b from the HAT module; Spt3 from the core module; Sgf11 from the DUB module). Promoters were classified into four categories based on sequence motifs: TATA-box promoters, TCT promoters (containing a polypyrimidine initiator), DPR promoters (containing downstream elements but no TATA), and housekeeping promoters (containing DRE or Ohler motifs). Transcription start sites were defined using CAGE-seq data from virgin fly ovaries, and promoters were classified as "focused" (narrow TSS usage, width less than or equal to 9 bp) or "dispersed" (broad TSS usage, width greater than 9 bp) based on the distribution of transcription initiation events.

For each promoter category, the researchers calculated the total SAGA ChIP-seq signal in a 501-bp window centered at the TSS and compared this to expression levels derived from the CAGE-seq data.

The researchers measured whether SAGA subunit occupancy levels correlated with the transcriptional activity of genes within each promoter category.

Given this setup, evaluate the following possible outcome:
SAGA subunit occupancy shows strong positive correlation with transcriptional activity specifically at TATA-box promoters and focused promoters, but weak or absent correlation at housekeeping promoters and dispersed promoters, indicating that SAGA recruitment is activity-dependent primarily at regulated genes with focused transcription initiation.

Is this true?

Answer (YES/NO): NO